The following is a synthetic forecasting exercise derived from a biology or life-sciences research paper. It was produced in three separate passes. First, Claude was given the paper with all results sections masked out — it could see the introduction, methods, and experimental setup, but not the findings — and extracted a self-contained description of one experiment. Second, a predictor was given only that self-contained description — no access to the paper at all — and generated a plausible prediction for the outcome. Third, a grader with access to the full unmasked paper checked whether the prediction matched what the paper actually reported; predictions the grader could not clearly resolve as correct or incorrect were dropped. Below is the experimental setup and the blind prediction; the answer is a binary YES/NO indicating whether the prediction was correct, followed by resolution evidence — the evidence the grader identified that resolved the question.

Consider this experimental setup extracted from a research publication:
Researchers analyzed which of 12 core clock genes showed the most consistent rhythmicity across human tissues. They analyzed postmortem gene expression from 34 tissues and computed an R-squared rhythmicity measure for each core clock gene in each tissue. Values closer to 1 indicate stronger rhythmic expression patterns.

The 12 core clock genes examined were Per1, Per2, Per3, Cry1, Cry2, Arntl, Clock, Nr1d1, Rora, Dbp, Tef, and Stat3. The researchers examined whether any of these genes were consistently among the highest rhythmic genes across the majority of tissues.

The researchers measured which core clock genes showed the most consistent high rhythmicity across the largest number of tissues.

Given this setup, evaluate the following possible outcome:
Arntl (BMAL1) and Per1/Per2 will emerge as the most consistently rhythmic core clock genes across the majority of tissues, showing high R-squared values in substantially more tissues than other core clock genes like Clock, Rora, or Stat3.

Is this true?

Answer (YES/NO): NO